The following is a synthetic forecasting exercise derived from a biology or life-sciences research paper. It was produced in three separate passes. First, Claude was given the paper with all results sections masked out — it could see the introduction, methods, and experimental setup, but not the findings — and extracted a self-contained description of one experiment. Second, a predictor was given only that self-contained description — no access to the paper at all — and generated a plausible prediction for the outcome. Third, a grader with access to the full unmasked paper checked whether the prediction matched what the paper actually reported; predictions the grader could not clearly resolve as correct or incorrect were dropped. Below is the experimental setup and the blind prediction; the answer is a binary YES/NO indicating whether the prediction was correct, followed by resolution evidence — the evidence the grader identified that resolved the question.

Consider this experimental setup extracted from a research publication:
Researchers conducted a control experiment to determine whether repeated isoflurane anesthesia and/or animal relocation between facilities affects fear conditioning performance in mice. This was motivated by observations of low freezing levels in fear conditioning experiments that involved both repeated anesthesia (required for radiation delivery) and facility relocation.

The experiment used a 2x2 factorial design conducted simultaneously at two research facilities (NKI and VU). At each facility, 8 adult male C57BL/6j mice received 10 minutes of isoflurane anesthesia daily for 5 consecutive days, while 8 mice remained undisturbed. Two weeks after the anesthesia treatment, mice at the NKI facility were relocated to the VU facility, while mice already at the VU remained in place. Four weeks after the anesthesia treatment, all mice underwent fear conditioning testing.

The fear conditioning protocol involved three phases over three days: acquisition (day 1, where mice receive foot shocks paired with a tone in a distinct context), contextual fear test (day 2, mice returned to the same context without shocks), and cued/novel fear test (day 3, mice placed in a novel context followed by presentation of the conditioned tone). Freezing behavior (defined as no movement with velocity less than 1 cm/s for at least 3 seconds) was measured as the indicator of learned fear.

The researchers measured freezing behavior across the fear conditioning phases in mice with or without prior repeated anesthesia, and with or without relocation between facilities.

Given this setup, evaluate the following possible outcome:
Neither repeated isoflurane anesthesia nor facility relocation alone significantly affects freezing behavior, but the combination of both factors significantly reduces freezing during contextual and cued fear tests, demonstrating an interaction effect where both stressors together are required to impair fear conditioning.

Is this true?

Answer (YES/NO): NO